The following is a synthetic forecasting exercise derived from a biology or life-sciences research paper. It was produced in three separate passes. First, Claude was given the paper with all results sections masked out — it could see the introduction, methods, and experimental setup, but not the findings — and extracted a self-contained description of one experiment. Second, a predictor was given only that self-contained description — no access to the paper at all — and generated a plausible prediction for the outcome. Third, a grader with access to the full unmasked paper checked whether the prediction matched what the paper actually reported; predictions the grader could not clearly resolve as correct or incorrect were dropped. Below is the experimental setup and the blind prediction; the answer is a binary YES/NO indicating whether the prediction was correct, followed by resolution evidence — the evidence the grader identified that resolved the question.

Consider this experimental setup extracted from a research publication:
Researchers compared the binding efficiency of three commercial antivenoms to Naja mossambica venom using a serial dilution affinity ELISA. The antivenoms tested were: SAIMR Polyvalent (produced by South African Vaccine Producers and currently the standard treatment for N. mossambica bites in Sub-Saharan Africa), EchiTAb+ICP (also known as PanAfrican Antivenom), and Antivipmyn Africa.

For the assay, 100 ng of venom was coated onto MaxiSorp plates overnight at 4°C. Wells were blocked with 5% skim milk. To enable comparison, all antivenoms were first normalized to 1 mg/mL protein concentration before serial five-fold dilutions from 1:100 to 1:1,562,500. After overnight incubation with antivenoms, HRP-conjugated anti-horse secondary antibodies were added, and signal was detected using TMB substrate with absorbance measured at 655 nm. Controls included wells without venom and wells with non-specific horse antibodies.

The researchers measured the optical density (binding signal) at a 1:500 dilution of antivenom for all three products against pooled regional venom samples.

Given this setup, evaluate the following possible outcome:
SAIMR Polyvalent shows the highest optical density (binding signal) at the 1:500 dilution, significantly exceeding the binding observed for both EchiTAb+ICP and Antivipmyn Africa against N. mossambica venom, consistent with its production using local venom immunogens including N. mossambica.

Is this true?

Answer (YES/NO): NO